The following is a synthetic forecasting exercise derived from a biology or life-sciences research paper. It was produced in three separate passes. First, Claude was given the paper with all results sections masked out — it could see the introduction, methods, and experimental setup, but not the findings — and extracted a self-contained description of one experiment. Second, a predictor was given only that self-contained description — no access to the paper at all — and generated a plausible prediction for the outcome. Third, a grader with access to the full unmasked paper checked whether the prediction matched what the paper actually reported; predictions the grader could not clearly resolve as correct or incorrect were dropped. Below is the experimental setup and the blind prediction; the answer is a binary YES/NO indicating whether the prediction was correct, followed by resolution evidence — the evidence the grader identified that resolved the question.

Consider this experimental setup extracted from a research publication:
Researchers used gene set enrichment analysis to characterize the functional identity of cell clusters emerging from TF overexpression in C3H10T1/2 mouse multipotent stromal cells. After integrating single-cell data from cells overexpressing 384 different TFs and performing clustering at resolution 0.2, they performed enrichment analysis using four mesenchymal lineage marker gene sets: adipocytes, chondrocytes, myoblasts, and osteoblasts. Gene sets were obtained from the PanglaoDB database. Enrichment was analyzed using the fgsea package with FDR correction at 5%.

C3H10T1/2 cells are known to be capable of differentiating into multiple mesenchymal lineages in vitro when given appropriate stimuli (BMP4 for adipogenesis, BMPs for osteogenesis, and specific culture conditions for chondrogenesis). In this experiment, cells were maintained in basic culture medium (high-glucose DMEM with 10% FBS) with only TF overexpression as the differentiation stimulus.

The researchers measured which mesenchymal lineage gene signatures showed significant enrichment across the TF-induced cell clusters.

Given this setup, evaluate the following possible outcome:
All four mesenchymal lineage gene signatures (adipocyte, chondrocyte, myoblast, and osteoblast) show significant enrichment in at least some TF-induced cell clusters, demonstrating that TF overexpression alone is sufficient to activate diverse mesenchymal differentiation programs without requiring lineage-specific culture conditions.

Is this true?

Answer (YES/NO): YES